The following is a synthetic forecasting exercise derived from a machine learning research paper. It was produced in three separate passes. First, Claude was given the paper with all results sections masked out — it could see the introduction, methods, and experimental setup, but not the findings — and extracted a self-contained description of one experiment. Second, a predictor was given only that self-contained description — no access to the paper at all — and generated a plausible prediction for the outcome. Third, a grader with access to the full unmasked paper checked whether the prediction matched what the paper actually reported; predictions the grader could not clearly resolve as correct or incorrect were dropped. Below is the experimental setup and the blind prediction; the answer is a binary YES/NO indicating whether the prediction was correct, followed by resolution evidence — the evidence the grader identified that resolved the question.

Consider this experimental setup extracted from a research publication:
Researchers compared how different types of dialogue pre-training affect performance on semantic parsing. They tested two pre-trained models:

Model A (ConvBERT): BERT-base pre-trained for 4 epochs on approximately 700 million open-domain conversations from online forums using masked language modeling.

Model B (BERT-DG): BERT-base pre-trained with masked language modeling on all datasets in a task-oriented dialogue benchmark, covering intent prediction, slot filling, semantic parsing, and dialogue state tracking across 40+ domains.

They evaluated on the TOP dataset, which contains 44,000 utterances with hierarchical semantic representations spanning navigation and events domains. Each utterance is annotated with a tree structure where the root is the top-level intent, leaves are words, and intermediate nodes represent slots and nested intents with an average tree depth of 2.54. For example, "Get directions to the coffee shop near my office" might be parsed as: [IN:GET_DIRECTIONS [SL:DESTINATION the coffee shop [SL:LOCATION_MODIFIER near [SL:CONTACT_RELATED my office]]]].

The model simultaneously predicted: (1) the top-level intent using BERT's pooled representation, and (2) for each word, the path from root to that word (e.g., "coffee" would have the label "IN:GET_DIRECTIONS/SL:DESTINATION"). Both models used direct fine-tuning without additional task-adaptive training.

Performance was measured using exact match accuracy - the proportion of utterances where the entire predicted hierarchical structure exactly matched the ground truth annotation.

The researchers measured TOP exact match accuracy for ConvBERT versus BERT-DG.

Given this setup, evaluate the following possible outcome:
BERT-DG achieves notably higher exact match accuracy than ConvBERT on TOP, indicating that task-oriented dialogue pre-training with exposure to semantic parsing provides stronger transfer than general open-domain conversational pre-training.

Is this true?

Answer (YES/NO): NO